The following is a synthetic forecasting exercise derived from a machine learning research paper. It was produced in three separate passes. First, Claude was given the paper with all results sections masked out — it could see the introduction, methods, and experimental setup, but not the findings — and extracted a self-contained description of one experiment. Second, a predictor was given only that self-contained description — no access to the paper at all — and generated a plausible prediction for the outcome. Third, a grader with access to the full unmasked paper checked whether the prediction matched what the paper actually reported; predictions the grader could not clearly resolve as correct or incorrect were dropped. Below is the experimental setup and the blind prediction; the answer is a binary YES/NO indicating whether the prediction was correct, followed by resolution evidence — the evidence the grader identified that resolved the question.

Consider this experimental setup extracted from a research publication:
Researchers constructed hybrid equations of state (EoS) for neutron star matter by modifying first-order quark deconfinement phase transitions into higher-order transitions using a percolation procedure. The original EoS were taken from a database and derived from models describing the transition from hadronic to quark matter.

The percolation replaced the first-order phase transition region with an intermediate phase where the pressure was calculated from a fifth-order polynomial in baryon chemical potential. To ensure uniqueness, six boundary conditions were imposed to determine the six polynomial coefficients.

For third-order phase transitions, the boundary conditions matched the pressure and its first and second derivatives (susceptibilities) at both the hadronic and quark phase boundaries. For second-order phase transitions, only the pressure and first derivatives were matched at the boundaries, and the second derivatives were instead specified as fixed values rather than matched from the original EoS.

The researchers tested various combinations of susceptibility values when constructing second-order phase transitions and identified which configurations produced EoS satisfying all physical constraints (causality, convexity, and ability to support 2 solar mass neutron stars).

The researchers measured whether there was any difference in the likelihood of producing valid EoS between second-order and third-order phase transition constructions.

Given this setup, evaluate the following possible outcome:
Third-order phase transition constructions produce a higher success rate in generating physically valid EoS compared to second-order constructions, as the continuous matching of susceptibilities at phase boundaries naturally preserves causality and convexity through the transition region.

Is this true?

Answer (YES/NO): NO